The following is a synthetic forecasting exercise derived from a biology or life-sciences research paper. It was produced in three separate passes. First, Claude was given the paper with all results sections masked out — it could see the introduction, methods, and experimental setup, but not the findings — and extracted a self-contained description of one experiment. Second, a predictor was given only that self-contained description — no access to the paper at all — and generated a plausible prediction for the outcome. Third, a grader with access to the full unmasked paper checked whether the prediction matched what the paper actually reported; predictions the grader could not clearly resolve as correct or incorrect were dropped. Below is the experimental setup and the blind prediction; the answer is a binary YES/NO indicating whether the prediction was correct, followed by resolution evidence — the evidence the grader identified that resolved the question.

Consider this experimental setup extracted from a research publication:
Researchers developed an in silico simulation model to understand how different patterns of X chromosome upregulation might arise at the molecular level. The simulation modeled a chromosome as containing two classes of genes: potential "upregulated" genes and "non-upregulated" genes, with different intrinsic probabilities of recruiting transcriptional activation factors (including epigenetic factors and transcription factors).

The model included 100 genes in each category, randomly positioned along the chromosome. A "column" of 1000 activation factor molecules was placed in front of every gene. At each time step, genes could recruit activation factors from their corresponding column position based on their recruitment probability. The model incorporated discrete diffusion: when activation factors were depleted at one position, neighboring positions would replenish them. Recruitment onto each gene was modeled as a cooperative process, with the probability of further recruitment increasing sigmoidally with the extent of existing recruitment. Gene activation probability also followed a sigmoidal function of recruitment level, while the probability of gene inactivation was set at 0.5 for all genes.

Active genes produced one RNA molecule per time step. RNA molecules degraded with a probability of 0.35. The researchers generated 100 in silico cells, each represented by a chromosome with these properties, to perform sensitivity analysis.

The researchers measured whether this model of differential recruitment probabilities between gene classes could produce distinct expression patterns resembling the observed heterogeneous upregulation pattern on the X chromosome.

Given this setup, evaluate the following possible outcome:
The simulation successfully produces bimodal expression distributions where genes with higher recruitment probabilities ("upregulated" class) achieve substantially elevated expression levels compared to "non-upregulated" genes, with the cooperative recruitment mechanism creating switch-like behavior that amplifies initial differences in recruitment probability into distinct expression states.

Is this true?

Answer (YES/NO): NO